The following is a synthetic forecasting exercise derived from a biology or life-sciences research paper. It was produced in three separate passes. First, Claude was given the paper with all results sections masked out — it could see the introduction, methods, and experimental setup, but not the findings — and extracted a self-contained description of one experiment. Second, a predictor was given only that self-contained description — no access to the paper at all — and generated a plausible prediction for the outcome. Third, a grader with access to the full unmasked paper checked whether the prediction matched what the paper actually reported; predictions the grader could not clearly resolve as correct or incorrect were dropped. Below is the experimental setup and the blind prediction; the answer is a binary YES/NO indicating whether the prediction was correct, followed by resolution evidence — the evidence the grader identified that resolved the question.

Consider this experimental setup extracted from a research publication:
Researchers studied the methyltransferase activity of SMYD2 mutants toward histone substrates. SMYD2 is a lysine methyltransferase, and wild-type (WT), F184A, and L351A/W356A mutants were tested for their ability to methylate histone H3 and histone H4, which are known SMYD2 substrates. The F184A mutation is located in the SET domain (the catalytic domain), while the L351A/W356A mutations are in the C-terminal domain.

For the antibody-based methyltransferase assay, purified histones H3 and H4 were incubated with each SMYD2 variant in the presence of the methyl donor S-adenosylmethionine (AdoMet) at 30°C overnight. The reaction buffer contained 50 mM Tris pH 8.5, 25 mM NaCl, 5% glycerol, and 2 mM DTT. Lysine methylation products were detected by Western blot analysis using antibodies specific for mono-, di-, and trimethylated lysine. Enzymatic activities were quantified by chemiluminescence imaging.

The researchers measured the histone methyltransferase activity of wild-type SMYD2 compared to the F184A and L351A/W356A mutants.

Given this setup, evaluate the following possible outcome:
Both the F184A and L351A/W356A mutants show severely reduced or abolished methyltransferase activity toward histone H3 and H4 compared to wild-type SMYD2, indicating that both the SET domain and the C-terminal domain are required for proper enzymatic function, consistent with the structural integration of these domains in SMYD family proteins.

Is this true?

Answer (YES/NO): NO